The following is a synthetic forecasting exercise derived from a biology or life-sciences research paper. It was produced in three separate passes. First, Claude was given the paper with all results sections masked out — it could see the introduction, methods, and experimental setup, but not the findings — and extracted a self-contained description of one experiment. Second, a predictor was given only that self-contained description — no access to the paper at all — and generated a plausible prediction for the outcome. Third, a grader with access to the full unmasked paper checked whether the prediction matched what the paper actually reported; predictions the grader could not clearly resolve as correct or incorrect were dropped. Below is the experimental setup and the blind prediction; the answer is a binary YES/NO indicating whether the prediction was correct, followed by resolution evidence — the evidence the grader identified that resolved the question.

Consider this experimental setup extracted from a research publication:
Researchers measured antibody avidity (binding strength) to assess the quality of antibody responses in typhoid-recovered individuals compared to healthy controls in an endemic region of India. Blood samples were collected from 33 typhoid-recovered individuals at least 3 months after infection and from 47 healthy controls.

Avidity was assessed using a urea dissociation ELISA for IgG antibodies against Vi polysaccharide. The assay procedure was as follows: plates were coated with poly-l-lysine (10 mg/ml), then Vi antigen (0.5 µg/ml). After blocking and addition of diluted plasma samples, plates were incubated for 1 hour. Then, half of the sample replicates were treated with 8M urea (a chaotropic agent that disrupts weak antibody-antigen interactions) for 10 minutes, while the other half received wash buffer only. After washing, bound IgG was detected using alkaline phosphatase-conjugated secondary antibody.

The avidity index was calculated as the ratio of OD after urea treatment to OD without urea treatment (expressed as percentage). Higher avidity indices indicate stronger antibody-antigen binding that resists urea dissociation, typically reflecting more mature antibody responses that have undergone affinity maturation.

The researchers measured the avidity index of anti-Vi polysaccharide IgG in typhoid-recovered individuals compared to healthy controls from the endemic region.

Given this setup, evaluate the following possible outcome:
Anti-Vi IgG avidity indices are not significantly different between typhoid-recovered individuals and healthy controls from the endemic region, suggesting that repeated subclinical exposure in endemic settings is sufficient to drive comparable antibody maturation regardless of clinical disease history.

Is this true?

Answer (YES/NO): YES